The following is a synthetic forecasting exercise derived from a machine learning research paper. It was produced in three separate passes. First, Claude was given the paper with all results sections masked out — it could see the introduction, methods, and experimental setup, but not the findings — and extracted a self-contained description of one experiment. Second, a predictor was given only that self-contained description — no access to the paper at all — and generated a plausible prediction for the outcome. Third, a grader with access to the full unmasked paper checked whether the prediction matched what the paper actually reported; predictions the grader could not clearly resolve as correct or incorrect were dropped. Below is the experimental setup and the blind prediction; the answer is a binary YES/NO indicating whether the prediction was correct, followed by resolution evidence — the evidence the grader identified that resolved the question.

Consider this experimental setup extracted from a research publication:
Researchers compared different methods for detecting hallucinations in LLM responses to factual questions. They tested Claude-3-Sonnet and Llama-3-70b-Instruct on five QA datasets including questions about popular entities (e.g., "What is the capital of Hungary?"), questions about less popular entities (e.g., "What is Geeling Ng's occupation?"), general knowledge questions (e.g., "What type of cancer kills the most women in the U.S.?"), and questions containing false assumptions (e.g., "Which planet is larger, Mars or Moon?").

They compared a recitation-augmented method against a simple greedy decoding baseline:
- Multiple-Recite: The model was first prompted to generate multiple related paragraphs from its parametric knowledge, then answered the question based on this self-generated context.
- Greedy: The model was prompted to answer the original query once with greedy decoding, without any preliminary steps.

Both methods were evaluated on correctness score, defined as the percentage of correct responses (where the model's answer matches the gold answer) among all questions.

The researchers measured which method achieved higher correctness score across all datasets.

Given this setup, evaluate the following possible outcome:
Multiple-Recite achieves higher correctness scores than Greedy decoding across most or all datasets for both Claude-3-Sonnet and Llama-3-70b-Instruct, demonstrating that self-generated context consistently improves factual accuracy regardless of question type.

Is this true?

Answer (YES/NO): NO